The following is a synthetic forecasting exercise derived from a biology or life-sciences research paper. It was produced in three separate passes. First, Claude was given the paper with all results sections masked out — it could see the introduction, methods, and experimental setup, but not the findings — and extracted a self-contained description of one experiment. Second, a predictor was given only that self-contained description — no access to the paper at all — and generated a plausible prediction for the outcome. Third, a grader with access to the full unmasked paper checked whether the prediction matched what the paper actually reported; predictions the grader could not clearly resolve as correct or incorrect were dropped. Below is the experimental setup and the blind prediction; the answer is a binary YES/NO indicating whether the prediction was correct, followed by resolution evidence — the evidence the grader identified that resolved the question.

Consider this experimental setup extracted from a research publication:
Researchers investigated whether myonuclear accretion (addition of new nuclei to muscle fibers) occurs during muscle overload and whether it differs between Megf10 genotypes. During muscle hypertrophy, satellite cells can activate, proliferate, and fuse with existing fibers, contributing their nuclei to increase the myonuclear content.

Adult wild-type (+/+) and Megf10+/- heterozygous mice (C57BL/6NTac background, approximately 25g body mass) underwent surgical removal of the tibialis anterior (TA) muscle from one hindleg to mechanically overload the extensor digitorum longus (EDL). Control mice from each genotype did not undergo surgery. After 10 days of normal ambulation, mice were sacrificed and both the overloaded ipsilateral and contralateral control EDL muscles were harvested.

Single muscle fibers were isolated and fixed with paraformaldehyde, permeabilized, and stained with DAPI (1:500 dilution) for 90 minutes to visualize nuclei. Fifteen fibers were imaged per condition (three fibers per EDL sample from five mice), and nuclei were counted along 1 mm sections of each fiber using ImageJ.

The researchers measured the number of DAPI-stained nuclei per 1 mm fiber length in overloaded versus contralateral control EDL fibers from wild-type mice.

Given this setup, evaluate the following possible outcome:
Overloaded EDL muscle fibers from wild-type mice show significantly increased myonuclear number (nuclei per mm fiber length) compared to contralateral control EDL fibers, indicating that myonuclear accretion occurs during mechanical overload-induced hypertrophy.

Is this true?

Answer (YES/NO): YES